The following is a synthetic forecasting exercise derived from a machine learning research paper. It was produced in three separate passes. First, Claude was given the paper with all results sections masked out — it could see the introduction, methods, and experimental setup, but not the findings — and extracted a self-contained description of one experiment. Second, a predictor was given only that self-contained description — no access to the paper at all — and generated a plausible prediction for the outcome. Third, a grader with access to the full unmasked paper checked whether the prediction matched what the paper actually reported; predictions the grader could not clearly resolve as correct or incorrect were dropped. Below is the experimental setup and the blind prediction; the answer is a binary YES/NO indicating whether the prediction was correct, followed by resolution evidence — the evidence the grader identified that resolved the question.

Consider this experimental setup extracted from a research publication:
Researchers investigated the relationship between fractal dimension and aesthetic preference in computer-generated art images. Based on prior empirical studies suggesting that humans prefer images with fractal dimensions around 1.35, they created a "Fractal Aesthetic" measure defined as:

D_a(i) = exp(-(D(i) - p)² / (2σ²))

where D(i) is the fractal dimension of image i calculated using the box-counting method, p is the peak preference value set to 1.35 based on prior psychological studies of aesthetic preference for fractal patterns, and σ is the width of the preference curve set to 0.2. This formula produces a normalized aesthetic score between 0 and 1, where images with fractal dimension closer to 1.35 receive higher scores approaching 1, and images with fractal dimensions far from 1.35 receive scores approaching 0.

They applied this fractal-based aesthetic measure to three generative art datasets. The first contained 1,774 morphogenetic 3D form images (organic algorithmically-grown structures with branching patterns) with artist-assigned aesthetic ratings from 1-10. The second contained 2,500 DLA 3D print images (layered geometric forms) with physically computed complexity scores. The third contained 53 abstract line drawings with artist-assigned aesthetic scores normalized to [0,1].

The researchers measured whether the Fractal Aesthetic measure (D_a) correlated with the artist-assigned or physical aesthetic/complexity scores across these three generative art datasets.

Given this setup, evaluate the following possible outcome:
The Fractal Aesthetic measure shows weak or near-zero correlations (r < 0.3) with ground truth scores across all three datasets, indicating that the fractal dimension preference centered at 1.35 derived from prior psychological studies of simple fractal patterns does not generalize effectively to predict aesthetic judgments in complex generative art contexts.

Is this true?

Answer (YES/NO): NO